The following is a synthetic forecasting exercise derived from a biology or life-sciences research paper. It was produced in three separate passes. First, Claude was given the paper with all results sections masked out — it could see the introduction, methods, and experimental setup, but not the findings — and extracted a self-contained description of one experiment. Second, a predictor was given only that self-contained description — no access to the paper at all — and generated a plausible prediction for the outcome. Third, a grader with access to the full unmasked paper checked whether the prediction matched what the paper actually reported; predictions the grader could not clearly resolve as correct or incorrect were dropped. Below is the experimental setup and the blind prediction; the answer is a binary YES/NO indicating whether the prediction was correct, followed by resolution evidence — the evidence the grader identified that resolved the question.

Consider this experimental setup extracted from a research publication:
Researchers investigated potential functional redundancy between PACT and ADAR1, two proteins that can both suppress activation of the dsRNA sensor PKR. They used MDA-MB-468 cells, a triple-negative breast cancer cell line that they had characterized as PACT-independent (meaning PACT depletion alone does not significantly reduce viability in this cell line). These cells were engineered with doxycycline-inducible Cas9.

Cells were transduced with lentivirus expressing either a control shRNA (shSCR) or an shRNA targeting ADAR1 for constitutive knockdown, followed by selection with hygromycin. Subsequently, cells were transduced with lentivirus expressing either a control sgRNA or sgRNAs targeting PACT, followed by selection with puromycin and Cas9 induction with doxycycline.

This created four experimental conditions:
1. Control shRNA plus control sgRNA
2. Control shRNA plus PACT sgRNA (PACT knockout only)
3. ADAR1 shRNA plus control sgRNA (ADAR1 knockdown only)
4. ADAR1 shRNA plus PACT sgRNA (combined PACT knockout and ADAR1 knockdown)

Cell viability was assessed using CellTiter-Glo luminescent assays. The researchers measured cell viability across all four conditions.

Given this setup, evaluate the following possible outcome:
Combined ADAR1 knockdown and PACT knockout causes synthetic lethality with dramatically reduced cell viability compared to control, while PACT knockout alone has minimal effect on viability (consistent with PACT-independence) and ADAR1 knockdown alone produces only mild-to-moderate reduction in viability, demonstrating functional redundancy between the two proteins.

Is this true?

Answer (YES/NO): NO